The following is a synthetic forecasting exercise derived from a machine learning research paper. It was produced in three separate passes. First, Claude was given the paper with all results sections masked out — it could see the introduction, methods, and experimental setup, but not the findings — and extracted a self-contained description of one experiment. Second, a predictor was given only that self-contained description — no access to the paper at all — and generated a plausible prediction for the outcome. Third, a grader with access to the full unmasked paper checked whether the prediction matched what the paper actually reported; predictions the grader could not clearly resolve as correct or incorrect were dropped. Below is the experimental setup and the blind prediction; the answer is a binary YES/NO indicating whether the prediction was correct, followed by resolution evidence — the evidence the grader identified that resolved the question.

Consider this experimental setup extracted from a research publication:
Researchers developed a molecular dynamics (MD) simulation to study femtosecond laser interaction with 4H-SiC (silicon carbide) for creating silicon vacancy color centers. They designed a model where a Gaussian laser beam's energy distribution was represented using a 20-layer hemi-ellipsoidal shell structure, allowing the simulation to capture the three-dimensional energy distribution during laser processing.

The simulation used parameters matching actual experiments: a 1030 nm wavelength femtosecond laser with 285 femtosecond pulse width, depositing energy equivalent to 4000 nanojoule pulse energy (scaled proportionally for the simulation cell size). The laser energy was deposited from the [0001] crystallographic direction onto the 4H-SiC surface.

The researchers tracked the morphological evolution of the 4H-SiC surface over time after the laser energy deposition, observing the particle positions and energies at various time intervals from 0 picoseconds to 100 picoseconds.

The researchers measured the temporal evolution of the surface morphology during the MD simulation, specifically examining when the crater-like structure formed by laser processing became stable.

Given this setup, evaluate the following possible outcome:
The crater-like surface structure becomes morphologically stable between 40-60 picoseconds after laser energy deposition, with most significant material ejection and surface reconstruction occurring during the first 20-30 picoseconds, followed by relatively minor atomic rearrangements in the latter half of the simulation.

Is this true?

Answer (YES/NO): NO